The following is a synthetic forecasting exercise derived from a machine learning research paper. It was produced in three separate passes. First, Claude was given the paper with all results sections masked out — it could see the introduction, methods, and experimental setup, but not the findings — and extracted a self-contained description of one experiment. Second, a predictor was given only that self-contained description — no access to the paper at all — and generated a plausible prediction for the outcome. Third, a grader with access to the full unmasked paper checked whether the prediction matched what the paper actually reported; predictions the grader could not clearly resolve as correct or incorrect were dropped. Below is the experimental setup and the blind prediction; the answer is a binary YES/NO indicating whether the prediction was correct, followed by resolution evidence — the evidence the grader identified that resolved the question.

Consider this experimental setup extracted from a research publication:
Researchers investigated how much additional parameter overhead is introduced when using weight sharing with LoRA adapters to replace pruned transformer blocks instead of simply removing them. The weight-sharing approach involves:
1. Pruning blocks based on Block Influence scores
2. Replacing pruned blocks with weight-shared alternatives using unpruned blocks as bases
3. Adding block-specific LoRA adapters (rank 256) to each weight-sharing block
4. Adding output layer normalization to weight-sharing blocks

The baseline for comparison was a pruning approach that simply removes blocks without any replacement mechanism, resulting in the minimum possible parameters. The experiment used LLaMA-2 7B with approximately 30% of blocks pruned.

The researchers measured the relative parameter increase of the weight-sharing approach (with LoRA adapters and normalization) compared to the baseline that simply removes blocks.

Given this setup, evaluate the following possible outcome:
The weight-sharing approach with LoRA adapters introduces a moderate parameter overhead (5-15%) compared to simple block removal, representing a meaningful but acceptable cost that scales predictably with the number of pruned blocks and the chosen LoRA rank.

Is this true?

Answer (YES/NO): NO